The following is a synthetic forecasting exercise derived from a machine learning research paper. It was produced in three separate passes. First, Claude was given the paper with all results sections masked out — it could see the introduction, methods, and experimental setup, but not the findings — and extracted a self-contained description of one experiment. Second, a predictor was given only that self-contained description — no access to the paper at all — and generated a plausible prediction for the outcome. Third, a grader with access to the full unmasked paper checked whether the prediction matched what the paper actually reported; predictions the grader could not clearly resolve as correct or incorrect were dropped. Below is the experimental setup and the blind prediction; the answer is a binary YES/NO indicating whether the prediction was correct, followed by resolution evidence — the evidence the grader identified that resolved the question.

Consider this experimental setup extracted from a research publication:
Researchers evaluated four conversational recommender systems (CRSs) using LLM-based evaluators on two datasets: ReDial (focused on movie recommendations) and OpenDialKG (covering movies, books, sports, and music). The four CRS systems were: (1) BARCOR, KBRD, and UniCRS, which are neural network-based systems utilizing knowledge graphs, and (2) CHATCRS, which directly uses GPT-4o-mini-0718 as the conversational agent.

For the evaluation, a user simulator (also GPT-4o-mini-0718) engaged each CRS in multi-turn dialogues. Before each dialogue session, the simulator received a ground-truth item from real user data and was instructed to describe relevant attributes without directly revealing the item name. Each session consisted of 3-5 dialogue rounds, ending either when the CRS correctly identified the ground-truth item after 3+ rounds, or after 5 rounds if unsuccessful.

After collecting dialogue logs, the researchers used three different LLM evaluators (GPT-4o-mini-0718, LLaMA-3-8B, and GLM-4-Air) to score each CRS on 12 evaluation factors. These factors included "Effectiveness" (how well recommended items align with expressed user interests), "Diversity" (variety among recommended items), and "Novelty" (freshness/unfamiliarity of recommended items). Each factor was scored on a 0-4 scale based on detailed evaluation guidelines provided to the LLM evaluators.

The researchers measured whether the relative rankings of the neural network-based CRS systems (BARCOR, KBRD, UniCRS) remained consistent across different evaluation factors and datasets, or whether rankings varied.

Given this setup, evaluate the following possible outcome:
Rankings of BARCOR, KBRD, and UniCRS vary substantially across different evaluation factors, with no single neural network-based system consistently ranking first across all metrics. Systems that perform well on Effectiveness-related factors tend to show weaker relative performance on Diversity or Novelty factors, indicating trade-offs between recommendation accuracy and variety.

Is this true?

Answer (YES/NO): NO